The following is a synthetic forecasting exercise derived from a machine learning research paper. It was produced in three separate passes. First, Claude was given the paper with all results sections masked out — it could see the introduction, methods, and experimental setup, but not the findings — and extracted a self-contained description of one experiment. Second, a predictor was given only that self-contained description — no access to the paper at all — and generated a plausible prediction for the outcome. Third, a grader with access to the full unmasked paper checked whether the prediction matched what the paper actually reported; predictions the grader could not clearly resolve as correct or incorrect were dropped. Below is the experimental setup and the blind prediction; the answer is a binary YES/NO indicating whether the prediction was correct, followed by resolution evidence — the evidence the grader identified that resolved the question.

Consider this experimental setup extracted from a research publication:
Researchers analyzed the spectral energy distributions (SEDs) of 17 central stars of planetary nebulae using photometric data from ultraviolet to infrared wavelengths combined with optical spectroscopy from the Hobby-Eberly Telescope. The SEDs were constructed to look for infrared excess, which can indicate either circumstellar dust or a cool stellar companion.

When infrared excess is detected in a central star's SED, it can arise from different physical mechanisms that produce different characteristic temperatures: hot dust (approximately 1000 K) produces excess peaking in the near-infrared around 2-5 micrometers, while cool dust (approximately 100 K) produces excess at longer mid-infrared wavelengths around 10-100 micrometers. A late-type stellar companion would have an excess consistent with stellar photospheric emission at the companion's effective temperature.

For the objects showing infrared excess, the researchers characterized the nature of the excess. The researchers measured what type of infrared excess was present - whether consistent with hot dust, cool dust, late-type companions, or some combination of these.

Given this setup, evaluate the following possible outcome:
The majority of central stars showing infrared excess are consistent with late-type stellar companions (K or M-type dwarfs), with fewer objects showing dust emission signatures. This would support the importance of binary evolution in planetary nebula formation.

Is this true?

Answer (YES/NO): NO